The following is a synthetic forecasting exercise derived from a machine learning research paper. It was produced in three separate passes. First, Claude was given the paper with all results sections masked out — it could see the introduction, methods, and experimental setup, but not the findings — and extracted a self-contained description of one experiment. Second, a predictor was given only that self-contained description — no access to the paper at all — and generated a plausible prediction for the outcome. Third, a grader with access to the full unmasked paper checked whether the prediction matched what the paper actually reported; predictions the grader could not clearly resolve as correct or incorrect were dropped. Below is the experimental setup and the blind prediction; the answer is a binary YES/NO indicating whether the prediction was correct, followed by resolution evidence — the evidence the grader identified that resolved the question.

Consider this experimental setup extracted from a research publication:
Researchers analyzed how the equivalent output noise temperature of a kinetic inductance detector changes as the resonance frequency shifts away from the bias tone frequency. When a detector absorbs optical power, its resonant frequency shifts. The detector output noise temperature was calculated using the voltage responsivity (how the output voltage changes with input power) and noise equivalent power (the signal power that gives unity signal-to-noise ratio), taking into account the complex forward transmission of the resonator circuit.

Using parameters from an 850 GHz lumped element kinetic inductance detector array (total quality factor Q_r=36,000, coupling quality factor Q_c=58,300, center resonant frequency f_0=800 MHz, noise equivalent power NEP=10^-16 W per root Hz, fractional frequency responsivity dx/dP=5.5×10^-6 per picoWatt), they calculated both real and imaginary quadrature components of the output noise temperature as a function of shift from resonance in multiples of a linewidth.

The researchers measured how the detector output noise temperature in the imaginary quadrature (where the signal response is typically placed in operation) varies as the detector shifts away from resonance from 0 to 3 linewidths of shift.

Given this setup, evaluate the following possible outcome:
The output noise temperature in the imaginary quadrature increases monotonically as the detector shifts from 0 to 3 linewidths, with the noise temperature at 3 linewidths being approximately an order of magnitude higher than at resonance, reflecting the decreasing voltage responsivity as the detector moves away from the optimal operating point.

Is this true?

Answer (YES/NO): NO